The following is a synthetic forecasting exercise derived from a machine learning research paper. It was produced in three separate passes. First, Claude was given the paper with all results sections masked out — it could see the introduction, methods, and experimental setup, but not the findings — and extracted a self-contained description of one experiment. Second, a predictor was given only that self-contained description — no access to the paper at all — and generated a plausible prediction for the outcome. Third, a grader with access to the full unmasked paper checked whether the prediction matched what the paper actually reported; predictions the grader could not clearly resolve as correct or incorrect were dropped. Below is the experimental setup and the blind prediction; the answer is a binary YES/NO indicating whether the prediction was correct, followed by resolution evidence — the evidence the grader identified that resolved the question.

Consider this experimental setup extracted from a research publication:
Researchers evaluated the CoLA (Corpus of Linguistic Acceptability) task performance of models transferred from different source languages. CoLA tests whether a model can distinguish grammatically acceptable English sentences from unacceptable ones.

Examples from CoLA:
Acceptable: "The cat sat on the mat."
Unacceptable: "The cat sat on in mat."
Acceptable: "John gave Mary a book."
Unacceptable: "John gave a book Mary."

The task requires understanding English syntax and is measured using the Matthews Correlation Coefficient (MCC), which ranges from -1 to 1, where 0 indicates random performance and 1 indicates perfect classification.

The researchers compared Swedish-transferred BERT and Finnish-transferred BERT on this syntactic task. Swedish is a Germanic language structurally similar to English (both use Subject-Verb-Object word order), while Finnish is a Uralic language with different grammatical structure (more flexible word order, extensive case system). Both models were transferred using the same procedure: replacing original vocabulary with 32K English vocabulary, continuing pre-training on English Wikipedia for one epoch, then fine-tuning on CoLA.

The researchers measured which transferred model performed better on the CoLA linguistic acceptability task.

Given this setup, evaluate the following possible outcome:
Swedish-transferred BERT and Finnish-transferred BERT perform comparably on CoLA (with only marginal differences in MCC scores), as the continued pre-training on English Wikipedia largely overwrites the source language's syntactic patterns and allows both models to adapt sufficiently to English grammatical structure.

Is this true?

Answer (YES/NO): NO